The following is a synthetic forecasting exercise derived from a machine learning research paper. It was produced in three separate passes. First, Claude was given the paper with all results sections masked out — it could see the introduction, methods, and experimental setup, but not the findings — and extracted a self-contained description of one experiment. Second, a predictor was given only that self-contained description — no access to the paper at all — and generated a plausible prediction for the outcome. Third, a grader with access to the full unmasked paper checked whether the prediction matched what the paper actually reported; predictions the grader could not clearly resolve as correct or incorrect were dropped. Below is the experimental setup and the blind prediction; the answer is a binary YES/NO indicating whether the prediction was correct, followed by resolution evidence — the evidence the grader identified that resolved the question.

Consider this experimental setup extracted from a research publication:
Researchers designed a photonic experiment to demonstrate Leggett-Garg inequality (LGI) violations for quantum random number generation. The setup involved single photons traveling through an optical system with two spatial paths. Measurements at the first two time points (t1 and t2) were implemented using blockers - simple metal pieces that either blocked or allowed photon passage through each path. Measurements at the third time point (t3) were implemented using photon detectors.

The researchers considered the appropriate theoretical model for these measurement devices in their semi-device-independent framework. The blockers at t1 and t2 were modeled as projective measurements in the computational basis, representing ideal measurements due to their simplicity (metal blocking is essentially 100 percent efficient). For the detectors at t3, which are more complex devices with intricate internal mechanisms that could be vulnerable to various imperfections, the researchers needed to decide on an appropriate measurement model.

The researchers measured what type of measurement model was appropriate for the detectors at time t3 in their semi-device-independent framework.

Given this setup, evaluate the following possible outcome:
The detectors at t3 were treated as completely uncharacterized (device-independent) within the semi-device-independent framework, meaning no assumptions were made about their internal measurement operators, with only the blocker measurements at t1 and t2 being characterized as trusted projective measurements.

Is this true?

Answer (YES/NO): NO